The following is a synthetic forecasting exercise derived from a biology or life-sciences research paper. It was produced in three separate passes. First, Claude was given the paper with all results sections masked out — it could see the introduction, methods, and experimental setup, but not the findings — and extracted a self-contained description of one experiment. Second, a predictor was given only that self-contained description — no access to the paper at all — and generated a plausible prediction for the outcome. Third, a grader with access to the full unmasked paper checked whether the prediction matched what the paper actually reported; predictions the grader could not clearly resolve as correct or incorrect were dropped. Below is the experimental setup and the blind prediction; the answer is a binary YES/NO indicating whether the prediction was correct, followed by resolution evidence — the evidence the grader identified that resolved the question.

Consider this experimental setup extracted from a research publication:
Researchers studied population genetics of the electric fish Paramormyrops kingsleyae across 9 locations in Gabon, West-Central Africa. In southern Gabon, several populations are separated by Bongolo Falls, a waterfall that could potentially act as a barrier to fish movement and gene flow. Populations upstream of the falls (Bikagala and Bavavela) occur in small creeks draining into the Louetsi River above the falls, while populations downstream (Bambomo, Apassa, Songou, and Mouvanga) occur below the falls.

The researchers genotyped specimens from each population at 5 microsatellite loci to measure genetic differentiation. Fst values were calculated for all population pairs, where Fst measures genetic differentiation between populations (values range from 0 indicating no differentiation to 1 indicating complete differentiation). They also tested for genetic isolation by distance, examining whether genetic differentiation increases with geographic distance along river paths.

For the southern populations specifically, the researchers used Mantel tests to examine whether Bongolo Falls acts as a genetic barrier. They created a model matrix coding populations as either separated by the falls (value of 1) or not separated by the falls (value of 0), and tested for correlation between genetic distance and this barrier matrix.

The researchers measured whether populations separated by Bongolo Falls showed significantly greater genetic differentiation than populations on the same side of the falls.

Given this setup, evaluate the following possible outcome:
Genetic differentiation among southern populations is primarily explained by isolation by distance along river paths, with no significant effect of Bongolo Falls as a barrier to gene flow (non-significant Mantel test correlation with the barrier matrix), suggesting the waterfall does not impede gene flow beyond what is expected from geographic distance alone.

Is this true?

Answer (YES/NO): YES